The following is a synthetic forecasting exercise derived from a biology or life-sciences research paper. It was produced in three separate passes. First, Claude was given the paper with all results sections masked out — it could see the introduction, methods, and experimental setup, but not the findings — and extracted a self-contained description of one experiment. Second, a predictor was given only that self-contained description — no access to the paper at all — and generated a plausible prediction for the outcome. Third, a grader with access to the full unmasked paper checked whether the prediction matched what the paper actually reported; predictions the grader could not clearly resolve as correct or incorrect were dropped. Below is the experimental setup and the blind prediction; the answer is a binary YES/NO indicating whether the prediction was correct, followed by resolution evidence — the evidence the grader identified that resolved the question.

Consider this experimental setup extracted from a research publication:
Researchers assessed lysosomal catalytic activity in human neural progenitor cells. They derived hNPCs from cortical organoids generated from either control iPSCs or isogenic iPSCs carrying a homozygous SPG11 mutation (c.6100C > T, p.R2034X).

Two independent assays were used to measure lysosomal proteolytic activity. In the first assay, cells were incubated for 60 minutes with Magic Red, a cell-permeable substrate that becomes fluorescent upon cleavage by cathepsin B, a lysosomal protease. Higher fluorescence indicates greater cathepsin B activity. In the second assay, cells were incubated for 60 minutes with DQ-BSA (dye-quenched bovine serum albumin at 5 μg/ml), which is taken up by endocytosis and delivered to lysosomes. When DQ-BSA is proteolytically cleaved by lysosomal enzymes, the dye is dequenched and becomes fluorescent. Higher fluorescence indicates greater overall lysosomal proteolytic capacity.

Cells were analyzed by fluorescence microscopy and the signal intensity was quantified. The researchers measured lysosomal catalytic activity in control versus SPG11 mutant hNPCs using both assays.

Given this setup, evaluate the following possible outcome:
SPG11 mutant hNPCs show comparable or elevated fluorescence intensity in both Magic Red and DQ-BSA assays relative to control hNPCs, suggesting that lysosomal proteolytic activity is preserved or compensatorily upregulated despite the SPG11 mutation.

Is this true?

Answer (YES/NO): YES